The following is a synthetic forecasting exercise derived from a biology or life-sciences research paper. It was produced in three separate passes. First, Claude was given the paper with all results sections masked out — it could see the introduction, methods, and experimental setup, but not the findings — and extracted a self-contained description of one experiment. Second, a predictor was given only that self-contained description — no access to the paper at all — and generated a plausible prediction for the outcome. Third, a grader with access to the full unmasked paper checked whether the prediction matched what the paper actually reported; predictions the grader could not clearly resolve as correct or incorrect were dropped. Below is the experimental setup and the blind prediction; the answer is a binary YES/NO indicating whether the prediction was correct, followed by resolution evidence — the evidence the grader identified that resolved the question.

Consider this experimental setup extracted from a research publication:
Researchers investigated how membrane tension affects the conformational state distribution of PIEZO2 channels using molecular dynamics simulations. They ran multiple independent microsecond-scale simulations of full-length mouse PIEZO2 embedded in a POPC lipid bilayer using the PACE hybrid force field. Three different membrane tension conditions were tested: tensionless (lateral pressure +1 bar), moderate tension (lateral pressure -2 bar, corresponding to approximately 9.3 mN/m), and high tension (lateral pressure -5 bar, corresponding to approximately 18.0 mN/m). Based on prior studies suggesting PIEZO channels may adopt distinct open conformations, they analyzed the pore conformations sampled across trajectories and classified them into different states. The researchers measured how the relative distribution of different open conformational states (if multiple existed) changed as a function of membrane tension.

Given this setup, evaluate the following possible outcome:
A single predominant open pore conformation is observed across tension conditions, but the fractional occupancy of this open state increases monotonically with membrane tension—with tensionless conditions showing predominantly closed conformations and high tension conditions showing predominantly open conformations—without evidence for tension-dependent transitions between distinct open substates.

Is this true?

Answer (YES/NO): NO